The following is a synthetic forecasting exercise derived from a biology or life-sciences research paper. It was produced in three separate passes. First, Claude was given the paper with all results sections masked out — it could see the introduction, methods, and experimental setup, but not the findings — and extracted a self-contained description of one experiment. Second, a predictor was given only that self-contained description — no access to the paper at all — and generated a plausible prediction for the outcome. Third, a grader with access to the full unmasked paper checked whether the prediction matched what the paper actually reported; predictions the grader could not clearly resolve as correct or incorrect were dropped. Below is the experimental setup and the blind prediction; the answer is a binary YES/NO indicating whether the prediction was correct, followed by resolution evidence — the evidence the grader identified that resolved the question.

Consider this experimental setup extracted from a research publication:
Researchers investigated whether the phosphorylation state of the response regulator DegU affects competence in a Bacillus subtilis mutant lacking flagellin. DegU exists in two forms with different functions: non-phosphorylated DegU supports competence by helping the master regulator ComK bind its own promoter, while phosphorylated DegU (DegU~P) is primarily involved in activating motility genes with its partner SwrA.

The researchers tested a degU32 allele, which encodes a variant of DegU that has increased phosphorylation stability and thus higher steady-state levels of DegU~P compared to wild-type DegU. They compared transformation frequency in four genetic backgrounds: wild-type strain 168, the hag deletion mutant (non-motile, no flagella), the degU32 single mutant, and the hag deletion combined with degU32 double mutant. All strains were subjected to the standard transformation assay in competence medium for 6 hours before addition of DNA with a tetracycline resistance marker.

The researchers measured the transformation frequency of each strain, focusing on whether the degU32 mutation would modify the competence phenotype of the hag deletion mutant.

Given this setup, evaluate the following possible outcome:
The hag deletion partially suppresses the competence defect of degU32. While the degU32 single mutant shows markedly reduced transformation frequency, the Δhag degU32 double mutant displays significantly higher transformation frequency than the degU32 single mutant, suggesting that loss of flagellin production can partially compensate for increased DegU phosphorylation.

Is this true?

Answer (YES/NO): NO